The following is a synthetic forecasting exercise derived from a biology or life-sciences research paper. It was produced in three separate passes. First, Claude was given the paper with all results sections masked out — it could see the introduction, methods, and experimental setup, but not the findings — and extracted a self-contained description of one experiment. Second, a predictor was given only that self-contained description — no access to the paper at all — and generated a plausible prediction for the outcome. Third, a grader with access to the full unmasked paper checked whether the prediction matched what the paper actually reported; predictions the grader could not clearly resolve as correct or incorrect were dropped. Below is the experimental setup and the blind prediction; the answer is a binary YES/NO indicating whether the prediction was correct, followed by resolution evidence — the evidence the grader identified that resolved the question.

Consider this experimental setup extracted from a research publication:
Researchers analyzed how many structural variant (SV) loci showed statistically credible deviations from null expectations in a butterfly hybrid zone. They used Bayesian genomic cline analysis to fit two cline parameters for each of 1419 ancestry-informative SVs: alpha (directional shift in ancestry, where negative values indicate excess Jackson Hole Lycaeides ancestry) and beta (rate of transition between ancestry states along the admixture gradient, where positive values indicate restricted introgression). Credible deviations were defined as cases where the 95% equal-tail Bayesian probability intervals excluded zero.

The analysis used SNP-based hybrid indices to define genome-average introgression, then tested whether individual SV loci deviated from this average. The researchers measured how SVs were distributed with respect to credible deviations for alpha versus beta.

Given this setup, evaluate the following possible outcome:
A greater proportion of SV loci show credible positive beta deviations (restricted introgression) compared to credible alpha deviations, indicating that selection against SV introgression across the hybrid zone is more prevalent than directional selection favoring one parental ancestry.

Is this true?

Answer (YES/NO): NO